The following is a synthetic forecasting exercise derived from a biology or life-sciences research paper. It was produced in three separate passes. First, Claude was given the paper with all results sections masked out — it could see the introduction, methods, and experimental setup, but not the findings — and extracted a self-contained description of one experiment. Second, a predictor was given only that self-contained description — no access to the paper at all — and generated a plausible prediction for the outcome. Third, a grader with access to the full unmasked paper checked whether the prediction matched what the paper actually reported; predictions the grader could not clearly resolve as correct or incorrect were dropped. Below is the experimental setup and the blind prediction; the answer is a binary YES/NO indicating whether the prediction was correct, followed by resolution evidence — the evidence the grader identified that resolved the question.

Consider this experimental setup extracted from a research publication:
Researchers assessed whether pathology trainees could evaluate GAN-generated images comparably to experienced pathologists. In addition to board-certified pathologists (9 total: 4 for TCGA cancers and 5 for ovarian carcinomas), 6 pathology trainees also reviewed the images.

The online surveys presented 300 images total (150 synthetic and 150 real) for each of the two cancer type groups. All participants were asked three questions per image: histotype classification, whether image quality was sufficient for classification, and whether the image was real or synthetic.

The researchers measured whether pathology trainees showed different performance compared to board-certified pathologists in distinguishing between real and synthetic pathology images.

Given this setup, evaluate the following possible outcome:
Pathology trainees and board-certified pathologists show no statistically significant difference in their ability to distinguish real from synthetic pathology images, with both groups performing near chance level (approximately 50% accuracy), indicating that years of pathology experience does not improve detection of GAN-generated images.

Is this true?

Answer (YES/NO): YES